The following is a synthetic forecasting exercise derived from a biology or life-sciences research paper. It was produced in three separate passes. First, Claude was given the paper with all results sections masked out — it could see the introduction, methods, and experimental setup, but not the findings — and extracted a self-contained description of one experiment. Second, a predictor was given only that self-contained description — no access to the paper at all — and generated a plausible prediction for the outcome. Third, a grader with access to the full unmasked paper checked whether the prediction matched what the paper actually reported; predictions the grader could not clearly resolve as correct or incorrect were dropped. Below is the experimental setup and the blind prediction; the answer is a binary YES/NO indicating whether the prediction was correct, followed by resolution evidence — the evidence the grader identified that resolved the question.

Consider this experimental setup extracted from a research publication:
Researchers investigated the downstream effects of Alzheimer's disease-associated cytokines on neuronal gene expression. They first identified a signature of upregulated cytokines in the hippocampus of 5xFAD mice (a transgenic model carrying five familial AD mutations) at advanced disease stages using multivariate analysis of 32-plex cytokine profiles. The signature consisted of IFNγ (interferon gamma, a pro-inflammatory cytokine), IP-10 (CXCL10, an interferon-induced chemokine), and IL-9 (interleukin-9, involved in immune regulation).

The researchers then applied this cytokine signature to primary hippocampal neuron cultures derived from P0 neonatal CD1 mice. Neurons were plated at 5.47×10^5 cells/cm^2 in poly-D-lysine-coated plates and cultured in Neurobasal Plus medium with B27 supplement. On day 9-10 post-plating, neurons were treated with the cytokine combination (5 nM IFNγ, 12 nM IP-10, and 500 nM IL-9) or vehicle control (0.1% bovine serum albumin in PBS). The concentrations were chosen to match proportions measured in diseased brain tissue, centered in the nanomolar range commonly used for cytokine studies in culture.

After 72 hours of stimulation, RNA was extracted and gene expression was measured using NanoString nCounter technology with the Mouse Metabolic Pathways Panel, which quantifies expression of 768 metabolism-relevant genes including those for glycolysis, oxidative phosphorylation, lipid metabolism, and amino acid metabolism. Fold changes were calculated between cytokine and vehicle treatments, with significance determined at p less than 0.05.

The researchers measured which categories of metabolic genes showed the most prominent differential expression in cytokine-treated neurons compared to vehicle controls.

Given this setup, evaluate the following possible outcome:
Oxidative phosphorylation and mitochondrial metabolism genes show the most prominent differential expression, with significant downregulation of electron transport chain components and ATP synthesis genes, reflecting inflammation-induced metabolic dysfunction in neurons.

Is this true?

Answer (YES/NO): YES